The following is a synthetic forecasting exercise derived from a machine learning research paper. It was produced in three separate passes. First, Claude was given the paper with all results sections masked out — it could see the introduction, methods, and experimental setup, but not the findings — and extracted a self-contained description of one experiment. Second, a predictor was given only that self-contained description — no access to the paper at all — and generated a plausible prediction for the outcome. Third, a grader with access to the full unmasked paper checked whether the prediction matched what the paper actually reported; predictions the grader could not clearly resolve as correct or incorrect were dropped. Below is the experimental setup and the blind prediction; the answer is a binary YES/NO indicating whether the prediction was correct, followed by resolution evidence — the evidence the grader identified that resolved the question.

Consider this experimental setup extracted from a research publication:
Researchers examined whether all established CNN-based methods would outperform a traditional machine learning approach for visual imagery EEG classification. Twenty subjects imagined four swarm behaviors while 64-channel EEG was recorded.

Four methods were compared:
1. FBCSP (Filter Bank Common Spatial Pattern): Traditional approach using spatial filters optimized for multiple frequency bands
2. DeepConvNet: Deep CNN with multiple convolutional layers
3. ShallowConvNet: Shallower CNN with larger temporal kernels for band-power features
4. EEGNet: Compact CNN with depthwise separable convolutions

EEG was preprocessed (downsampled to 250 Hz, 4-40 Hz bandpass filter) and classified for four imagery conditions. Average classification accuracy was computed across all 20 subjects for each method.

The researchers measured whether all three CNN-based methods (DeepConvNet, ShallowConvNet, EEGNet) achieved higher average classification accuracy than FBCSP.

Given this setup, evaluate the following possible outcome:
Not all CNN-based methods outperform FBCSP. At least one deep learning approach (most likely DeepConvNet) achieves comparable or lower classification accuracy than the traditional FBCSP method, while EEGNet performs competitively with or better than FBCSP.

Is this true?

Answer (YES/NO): NO